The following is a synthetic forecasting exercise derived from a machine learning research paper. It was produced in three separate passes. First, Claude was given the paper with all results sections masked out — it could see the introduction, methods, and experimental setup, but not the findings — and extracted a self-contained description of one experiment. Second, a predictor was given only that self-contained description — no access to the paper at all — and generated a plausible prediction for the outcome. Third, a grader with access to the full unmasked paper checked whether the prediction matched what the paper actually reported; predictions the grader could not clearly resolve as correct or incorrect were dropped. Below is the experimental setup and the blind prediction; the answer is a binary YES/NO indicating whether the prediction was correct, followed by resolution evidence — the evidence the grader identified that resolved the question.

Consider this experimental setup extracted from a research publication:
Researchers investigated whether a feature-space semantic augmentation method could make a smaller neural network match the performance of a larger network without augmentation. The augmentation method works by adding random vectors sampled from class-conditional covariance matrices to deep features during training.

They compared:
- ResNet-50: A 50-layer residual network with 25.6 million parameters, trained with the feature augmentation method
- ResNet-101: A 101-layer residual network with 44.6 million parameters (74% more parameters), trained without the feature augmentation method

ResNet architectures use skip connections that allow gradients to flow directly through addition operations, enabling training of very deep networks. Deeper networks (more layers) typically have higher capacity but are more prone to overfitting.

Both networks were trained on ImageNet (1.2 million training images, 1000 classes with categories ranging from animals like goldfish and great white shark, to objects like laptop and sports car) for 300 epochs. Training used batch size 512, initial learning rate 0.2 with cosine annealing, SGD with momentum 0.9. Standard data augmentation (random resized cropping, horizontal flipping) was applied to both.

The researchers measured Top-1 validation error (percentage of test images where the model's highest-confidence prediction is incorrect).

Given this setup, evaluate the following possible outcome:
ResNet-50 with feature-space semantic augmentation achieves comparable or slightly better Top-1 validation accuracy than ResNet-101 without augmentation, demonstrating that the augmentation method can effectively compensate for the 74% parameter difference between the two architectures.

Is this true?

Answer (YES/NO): YES